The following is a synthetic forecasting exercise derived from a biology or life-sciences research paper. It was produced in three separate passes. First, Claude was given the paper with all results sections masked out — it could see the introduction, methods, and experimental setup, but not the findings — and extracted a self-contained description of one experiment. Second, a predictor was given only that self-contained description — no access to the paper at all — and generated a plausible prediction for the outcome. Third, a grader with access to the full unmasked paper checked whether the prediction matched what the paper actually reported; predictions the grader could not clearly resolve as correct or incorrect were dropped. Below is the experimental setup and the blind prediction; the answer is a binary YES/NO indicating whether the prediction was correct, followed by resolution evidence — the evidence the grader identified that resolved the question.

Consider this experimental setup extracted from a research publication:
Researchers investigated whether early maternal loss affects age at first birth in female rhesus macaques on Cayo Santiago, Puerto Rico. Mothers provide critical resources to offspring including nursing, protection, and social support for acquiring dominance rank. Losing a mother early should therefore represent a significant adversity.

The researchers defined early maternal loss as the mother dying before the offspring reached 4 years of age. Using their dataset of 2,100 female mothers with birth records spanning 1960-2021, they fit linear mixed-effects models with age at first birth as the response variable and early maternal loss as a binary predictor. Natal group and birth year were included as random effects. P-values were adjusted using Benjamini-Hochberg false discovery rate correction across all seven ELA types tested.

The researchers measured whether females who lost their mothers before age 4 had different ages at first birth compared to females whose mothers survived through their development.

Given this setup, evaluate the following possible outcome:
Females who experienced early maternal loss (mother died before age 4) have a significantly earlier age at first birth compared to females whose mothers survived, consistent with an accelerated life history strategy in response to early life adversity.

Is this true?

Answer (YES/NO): NO